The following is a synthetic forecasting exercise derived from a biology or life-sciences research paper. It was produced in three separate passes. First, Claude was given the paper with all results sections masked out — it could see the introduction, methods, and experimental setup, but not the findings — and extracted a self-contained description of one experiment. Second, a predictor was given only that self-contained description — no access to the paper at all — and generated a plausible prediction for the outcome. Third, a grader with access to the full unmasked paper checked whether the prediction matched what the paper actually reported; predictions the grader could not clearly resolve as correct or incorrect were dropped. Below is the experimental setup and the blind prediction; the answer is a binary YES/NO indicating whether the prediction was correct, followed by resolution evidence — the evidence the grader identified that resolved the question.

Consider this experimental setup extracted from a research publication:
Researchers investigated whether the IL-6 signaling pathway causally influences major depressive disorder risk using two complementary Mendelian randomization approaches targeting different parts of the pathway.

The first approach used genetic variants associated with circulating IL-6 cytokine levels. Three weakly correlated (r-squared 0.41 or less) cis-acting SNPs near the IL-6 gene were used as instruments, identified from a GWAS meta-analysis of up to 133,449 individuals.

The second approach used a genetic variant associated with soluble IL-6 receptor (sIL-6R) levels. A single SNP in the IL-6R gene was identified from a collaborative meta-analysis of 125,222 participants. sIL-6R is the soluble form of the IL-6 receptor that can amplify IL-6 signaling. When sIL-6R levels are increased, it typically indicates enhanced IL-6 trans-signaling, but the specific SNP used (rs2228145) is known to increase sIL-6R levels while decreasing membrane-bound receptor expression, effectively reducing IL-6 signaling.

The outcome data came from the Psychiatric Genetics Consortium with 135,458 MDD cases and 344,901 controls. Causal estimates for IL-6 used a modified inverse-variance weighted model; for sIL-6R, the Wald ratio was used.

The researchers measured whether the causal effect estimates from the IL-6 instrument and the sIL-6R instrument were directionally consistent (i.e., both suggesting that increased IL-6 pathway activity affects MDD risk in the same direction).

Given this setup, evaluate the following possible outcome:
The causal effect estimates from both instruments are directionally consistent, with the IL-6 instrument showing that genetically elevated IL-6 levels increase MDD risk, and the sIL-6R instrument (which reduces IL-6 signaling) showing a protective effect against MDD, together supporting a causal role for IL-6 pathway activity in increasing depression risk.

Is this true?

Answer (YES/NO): NO